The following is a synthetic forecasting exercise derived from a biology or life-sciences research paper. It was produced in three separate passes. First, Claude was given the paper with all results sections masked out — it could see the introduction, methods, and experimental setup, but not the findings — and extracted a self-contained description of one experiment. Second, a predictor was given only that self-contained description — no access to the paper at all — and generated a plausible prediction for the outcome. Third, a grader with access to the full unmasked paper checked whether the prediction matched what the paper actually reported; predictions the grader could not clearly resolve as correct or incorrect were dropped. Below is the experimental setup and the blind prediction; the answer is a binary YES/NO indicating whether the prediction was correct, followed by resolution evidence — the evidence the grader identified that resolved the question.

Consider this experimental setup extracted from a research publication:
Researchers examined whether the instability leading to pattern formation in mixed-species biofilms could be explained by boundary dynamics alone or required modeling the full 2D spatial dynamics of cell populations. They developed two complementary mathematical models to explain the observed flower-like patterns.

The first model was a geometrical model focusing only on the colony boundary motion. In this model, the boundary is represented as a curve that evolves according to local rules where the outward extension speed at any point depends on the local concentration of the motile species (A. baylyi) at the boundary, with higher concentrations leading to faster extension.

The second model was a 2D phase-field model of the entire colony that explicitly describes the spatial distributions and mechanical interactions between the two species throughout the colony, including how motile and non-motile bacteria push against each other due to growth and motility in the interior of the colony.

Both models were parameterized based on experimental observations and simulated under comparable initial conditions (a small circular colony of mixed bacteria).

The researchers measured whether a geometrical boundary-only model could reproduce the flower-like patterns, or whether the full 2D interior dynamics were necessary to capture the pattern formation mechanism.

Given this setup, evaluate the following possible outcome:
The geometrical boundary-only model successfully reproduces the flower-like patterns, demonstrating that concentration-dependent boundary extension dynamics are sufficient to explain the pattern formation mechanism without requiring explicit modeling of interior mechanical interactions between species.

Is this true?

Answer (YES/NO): NO